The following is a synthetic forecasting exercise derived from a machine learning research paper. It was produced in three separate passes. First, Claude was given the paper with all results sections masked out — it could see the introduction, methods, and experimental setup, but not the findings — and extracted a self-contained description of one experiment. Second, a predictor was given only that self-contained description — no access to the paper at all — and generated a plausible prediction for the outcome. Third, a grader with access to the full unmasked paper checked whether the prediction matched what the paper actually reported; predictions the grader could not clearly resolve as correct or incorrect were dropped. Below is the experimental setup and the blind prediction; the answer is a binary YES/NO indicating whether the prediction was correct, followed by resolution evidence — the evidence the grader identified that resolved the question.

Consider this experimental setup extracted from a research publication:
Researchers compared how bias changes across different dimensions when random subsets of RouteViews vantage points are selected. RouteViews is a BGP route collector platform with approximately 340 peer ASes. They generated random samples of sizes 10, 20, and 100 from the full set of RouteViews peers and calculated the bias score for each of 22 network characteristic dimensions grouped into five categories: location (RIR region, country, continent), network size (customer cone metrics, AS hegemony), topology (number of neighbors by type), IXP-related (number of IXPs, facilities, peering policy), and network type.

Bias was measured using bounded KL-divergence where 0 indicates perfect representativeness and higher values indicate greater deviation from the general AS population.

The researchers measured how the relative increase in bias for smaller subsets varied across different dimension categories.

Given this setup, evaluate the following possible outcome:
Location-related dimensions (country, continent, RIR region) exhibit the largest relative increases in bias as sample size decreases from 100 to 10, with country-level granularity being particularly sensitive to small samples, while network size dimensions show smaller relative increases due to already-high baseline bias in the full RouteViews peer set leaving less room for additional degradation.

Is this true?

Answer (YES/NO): NO